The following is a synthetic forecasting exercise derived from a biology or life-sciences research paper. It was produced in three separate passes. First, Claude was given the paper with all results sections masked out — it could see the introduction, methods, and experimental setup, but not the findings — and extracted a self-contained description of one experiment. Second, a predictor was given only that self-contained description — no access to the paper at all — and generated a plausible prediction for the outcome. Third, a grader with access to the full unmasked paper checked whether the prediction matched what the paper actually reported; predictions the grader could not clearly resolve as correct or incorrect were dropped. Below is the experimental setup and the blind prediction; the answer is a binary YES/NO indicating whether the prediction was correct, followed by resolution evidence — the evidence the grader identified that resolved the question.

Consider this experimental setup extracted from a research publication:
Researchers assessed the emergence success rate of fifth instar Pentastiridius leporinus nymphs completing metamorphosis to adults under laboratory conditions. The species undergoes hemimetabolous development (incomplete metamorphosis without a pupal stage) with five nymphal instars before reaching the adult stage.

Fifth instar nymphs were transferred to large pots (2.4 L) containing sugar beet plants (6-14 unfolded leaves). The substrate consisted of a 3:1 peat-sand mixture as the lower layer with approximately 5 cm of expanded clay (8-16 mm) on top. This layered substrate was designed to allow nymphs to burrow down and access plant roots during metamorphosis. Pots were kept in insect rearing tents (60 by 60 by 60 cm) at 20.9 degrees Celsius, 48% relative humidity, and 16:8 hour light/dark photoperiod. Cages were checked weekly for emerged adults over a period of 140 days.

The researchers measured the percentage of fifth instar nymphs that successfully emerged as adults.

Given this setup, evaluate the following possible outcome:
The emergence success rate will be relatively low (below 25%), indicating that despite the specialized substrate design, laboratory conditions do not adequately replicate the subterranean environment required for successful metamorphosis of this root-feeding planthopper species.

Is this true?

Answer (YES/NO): NO